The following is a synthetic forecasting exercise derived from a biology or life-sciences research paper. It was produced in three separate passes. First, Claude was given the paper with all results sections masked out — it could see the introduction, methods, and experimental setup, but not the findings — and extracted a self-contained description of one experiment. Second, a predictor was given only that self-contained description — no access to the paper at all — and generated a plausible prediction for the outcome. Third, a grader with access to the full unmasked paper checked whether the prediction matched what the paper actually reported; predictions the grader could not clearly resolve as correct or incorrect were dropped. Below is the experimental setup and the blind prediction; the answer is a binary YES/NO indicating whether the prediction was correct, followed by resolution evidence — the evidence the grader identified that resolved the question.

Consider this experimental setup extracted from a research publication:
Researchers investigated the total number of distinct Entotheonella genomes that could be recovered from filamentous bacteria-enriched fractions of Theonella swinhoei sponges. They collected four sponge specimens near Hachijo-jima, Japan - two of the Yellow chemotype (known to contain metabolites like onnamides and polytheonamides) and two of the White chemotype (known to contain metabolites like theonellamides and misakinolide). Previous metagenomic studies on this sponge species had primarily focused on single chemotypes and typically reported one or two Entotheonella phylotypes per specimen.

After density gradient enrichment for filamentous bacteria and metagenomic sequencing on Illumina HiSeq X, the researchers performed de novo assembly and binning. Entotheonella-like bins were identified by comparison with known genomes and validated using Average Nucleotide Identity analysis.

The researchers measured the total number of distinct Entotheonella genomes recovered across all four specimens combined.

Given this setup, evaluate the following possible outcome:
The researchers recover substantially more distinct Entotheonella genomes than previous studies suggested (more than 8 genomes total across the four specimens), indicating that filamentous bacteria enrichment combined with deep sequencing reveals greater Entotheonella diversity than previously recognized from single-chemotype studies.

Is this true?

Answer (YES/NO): NO